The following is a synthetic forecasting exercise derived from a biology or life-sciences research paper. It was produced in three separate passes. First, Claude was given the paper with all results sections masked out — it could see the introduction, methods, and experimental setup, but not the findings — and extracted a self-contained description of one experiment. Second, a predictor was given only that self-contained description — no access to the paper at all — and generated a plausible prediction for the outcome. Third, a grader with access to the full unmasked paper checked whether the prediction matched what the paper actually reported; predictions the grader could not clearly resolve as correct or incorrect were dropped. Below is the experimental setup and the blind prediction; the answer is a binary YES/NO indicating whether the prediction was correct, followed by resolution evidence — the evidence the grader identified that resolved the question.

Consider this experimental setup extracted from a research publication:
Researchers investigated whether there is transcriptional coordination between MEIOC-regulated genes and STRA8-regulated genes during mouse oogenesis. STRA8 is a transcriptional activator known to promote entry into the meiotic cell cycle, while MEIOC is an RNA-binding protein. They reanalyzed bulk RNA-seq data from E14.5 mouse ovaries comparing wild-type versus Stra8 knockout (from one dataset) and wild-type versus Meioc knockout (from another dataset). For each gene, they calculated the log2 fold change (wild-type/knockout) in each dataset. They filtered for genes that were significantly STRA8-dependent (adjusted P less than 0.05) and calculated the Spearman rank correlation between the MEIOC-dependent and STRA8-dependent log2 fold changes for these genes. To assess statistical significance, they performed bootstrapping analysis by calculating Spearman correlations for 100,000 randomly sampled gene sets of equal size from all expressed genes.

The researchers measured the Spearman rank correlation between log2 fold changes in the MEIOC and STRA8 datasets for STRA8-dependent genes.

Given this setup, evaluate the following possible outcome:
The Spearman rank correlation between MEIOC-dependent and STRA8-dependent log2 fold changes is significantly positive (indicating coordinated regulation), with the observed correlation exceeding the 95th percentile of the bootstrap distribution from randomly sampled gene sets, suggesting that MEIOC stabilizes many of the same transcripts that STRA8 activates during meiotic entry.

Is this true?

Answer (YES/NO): NO